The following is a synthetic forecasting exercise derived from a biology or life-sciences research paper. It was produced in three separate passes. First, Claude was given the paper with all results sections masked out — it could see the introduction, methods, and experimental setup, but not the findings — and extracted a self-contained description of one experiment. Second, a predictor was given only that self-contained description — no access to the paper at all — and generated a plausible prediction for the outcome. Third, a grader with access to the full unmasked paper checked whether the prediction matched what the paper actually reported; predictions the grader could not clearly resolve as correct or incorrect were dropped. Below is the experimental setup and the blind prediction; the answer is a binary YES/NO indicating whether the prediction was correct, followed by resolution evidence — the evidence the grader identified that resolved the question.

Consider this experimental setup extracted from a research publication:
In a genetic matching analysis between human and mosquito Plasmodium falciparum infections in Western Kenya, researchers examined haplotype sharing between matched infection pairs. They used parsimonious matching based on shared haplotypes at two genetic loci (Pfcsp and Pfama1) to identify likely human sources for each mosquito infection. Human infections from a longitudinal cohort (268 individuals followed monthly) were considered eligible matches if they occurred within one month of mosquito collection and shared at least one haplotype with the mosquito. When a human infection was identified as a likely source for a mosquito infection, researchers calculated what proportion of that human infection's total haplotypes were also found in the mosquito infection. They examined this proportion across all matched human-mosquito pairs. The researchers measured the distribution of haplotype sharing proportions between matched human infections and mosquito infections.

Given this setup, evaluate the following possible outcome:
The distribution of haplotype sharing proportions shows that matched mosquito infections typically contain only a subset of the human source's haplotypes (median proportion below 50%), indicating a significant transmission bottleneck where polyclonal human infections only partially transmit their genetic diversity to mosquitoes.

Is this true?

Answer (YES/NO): YES